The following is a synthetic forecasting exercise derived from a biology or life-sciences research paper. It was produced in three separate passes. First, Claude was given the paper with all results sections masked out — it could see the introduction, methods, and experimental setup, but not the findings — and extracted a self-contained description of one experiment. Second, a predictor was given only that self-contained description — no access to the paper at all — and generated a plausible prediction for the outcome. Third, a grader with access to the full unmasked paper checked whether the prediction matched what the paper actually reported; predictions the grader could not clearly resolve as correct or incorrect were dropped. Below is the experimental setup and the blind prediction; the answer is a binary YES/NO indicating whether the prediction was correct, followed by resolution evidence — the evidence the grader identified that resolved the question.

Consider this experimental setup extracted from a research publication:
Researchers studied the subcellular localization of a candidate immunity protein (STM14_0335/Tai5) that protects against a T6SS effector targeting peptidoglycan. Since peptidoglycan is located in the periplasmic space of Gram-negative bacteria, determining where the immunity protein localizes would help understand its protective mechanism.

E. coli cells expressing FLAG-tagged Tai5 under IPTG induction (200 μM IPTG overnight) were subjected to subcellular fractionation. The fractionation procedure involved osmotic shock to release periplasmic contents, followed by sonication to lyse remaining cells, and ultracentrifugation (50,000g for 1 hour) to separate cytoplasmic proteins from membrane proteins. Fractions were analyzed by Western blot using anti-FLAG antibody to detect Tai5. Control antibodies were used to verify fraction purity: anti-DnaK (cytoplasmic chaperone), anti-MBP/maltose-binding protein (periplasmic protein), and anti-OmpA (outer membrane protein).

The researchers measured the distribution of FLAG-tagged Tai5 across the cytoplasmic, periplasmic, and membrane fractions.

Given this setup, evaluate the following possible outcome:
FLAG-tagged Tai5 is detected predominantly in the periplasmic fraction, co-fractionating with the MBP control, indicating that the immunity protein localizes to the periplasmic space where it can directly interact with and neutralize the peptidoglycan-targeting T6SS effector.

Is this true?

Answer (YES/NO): YES